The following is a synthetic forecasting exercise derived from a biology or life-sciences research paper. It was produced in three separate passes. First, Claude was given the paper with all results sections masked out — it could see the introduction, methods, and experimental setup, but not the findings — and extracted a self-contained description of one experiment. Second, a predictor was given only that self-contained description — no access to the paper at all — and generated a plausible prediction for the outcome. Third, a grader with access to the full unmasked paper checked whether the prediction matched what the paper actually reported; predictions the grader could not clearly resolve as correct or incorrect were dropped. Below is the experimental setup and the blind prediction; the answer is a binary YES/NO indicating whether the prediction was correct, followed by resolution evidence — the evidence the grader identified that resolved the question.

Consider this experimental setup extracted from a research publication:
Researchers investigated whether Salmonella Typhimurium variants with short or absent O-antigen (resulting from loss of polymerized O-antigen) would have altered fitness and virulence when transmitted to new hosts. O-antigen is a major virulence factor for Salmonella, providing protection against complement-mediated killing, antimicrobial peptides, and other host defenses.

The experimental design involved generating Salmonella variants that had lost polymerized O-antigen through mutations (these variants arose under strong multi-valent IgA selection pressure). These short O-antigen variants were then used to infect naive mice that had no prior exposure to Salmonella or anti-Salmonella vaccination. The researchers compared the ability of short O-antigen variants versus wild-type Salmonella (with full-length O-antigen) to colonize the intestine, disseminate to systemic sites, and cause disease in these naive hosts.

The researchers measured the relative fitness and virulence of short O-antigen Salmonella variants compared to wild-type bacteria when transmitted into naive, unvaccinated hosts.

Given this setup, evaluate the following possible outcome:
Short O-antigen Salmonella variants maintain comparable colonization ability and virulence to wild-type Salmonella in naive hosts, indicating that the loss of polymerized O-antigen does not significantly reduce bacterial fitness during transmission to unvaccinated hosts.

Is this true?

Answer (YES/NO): NO